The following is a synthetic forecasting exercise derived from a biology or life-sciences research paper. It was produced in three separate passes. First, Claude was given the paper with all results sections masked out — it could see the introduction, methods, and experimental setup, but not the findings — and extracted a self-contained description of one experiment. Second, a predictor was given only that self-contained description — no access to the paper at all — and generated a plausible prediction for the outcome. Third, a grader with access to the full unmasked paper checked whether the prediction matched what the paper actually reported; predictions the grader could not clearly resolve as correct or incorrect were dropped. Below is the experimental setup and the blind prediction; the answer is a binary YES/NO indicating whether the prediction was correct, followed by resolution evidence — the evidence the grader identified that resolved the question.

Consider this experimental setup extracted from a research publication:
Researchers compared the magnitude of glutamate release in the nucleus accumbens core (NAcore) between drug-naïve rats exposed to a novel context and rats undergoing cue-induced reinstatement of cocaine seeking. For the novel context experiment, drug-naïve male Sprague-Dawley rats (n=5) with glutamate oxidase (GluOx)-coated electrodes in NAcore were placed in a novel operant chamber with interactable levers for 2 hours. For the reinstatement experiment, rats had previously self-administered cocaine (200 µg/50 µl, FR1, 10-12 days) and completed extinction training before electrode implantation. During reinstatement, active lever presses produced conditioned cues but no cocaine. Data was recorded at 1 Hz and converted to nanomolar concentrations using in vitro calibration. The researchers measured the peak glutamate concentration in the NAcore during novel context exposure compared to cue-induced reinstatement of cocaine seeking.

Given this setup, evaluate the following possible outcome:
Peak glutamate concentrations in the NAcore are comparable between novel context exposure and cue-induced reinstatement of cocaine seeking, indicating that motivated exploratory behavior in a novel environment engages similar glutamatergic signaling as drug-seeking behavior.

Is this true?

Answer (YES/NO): NO